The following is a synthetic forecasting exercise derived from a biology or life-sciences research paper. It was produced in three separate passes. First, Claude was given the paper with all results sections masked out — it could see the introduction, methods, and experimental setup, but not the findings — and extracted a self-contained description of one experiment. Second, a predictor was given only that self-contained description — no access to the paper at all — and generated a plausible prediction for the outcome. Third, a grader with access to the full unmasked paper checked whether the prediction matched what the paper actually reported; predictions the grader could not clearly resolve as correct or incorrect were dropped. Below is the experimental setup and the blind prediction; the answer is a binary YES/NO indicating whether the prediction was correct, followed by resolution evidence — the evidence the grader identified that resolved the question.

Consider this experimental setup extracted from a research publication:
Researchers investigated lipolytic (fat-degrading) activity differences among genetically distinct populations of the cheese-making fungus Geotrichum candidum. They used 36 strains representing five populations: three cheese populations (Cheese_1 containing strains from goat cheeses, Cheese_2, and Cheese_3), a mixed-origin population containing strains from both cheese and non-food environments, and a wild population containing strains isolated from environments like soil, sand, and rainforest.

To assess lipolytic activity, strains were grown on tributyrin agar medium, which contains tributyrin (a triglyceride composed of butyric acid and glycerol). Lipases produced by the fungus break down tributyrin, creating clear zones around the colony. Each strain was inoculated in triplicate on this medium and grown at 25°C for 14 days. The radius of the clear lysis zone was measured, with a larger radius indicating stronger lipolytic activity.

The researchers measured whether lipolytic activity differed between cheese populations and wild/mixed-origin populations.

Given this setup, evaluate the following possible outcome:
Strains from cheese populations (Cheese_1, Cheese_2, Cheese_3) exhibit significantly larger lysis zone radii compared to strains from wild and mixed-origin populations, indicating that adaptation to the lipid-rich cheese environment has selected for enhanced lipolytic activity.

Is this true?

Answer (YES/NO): NO